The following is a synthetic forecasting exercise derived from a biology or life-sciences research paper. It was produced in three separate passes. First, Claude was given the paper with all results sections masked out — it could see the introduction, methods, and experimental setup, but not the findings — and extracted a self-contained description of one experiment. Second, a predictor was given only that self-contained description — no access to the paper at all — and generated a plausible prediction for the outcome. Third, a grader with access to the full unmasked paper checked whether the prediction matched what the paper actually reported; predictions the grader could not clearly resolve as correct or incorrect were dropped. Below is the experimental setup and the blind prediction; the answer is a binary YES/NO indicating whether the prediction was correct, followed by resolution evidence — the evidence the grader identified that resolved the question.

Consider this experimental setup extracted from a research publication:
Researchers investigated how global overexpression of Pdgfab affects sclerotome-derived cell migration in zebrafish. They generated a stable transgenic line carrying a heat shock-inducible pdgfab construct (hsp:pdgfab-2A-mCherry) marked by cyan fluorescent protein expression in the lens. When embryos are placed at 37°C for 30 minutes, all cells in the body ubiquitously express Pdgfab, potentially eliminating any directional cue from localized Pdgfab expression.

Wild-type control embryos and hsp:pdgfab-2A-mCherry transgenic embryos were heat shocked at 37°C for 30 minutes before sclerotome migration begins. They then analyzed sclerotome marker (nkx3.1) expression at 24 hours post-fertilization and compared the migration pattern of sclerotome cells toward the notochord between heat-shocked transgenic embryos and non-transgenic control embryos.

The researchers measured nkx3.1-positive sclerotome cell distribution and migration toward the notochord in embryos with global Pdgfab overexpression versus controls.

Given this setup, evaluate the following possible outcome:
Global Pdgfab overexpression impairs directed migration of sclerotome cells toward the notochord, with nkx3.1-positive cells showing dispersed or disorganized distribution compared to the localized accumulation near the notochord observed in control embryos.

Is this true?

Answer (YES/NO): NO